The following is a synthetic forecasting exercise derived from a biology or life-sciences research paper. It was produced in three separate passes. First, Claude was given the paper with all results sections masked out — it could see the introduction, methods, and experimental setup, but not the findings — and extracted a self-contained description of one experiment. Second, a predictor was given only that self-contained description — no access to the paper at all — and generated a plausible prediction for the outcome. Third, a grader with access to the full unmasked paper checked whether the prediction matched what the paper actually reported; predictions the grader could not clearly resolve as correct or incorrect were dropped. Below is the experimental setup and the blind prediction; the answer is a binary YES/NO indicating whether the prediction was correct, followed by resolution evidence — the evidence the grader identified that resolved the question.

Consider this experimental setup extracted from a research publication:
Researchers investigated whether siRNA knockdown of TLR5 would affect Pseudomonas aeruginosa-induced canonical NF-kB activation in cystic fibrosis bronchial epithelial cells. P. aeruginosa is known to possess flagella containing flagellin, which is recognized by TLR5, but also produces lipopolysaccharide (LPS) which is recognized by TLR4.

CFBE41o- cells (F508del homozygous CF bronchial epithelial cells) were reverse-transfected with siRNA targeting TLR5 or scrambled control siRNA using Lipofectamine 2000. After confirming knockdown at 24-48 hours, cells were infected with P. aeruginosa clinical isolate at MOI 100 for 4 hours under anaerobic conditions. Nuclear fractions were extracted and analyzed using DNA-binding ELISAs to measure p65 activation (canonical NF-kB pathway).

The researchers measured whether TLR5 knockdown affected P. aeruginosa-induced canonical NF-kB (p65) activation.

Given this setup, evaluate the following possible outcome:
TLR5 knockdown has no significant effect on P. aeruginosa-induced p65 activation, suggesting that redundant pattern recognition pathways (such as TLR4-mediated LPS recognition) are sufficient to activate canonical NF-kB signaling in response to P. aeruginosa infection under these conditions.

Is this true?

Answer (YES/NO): YES